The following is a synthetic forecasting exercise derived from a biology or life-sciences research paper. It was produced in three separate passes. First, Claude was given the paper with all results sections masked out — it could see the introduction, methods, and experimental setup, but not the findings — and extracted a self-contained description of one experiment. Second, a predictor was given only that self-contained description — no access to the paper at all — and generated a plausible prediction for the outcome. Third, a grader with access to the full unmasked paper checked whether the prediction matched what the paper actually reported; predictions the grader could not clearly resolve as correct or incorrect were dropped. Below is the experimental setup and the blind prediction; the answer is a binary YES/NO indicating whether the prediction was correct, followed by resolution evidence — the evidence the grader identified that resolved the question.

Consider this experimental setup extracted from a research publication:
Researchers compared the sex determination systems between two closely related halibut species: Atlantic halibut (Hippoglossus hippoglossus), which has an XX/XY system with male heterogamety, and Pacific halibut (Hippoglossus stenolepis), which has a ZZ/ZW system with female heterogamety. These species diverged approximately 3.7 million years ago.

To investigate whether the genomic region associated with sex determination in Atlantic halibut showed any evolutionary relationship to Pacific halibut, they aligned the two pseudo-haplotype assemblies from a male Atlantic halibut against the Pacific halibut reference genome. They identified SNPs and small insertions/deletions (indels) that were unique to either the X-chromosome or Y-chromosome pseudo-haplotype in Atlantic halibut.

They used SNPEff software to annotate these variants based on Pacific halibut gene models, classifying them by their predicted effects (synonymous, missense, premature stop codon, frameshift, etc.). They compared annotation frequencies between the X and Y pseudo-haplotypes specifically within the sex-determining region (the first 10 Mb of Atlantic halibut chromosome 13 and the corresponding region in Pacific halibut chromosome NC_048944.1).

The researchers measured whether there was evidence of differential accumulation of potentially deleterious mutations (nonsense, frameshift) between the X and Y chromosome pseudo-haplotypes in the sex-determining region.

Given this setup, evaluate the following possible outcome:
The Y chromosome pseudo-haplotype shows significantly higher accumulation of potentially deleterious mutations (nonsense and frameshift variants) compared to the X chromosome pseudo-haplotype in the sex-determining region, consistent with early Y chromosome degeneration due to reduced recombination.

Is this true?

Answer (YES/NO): NO